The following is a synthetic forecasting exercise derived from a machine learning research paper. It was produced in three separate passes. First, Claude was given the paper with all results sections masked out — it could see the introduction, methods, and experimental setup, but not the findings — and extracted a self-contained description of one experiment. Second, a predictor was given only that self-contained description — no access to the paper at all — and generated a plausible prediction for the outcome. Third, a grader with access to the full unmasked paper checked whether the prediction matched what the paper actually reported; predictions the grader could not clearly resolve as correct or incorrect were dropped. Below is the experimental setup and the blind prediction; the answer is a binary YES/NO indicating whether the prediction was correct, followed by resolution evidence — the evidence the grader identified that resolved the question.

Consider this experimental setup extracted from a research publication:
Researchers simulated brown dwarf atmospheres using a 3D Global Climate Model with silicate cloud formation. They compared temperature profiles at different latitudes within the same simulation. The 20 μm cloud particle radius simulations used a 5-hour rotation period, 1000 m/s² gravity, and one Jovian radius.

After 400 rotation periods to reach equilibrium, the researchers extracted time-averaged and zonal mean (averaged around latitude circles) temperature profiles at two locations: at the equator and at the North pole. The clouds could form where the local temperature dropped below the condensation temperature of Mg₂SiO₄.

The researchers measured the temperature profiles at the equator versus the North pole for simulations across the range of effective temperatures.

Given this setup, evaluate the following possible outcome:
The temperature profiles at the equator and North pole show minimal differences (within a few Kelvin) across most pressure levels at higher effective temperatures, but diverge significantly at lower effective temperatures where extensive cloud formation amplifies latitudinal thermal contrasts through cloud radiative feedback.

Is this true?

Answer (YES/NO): NO